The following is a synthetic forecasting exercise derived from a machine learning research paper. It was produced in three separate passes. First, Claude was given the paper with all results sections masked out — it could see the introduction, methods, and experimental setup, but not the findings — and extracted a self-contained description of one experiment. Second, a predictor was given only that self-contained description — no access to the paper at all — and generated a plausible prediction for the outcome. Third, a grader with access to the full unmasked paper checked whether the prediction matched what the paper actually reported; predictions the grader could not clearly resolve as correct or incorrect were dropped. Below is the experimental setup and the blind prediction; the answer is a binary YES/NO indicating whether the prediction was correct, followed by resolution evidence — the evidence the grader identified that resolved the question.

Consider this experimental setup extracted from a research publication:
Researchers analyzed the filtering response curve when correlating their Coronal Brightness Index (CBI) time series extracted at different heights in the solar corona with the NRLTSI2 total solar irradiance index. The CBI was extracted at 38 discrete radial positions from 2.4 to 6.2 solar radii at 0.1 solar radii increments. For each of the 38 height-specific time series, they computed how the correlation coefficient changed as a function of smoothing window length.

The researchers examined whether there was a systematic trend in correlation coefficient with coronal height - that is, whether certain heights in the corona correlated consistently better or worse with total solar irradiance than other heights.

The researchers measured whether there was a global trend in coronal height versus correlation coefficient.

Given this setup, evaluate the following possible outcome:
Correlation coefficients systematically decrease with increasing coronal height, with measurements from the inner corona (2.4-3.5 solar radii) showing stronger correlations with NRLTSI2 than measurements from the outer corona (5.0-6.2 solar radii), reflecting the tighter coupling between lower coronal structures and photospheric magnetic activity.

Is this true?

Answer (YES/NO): NO